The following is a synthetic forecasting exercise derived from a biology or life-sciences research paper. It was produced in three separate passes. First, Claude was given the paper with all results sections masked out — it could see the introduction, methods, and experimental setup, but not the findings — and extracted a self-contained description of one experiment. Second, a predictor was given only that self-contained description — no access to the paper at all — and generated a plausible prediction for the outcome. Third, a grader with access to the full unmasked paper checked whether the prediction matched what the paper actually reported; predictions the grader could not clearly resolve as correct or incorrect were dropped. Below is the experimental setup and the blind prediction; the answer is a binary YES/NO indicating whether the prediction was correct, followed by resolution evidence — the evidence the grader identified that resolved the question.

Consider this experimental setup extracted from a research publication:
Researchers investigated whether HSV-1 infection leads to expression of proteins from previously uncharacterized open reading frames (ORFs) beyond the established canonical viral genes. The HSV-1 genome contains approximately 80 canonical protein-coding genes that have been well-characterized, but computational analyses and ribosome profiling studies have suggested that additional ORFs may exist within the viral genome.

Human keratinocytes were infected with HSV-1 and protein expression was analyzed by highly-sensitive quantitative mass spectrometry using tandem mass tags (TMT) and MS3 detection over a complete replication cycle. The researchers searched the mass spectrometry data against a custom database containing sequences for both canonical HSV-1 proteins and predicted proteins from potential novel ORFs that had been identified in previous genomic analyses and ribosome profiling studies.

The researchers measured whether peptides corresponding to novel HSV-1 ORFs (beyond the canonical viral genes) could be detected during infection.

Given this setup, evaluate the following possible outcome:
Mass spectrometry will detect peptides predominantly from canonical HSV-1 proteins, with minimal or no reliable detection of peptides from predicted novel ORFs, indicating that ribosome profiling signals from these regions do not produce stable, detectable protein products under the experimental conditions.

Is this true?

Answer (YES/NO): NO